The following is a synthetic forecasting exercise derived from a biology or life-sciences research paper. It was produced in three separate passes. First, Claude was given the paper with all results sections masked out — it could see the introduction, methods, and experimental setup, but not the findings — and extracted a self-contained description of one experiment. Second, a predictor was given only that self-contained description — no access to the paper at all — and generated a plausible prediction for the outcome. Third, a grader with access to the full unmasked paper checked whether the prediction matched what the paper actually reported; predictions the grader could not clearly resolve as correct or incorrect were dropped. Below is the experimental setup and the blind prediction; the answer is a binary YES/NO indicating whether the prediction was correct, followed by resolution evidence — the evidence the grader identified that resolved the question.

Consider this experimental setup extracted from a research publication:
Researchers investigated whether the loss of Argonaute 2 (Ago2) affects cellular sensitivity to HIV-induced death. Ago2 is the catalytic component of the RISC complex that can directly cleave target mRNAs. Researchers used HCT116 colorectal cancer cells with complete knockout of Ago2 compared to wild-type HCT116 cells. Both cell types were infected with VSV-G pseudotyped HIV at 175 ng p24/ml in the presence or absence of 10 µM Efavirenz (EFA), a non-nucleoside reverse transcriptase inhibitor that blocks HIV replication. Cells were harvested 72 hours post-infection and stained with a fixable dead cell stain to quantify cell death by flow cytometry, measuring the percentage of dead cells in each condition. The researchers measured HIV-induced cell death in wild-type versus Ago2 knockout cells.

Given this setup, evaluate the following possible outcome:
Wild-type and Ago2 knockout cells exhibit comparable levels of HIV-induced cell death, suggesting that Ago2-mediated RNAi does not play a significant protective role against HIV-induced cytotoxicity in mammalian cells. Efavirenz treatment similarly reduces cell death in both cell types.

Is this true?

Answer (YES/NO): NO